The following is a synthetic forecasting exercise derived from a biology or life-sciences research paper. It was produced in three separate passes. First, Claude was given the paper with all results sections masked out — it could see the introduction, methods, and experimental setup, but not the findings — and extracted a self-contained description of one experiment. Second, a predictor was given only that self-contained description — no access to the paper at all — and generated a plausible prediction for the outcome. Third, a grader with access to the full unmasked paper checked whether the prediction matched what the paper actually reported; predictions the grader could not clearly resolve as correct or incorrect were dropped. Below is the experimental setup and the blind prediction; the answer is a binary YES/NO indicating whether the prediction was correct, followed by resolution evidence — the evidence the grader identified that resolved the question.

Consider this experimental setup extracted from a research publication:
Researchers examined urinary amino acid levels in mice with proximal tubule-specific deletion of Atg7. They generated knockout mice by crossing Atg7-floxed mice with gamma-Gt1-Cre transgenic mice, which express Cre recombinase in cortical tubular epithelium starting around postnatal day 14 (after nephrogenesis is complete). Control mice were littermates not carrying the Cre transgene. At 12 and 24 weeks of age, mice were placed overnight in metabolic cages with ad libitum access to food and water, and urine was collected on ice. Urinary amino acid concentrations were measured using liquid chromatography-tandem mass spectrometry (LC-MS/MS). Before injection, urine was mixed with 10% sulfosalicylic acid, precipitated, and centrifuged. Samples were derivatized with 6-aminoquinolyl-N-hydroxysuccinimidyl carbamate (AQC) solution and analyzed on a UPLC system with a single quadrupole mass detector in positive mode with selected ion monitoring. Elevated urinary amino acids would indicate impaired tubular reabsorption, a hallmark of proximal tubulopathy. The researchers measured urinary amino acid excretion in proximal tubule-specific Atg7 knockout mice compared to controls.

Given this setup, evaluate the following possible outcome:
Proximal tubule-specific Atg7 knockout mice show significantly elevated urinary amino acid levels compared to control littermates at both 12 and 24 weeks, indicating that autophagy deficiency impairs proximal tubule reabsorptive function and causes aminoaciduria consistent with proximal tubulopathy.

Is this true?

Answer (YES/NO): NO